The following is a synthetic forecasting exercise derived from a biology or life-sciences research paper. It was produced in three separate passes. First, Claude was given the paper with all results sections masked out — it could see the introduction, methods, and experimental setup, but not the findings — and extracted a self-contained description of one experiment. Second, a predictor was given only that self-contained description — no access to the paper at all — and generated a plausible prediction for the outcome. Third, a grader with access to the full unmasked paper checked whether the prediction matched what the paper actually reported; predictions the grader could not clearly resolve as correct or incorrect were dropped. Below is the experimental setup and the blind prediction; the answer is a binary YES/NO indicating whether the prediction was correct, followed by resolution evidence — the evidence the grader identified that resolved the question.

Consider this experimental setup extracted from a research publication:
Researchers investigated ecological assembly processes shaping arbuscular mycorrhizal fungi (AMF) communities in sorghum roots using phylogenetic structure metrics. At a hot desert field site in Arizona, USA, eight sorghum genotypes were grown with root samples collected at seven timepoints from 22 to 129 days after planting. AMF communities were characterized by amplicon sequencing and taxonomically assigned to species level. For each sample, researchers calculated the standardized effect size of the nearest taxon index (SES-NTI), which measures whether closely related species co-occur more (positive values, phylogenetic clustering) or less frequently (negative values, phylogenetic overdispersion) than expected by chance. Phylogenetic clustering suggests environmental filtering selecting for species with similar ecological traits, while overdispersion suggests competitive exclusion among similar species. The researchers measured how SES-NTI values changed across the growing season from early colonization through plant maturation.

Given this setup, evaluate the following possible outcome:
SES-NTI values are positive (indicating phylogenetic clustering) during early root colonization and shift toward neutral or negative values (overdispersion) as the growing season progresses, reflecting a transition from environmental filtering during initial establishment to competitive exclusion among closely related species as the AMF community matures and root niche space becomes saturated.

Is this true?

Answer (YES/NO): NO